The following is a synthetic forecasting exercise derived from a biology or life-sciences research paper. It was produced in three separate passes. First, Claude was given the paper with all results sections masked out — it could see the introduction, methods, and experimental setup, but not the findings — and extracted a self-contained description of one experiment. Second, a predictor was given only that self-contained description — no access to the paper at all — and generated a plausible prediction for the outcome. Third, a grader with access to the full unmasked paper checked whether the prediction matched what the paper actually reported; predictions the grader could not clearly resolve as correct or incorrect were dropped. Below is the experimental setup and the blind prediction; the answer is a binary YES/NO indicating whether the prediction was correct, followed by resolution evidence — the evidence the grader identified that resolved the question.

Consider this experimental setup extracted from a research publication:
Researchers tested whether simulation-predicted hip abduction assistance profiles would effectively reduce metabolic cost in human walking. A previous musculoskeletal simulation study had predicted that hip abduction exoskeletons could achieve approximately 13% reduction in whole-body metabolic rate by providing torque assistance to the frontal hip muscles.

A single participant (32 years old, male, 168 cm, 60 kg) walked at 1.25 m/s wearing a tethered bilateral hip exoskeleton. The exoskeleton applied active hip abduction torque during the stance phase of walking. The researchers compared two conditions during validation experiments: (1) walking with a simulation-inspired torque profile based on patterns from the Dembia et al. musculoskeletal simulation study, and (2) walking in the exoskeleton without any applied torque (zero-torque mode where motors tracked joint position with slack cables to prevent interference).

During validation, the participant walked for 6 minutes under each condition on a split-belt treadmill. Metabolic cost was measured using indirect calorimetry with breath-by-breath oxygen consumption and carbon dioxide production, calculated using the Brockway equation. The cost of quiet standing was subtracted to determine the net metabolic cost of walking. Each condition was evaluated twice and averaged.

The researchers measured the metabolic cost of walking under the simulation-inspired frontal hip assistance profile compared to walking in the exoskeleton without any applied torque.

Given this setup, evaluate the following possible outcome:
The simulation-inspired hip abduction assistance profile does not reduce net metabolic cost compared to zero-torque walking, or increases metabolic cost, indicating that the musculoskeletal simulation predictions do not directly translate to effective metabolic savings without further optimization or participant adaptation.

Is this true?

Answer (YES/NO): YES